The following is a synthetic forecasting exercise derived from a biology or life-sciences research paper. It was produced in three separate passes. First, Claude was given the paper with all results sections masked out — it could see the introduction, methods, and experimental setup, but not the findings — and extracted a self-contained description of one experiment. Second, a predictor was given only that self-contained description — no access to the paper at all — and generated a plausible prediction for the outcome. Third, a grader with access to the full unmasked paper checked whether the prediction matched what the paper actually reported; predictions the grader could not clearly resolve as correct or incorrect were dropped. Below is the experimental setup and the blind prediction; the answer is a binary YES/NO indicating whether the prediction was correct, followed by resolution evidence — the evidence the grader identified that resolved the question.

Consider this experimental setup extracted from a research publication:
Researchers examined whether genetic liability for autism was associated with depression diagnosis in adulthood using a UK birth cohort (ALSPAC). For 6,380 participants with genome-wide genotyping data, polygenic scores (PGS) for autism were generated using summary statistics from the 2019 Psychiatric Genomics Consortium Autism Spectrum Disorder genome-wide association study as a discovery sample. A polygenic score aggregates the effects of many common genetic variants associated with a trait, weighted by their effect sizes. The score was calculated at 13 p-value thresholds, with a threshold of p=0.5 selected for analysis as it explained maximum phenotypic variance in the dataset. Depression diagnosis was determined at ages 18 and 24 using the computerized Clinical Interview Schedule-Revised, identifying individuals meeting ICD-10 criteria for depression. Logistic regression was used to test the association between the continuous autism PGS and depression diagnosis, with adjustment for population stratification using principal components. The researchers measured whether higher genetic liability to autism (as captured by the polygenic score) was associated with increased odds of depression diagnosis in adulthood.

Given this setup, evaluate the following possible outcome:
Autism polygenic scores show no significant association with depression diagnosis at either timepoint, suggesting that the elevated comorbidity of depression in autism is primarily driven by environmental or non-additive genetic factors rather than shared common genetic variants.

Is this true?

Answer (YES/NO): NO